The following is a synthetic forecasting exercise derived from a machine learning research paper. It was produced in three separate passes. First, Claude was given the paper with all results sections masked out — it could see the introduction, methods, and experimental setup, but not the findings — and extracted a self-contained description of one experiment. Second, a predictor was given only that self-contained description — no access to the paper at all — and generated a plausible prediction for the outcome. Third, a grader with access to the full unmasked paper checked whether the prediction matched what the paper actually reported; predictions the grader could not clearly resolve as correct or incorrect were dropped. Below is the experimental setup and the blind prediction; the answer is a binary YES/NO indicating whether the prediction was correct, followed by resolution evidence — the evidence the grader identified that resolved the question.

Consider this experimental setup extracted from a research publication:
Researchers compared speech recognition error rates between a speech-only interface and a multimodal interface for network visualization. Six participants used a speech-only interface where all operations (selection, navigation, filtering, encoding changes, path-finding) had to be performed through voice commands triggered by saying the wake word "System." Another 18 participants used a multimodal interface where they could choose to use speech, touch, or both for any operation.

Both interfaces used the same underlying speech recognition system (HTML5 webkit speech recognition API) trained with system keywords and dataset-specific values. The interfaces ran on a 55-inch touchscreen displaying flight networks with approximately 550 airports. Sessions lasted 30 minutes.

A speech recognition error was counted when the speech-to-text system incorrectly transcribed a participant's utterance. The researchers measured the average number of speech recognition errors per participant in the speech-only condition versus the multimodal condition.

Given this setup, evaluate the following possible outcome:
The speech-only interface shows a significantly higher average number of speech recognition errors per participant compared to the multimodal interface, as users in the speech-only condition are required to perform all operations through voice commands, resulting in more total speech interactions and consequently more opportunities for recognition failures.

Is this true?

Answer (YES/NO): YES